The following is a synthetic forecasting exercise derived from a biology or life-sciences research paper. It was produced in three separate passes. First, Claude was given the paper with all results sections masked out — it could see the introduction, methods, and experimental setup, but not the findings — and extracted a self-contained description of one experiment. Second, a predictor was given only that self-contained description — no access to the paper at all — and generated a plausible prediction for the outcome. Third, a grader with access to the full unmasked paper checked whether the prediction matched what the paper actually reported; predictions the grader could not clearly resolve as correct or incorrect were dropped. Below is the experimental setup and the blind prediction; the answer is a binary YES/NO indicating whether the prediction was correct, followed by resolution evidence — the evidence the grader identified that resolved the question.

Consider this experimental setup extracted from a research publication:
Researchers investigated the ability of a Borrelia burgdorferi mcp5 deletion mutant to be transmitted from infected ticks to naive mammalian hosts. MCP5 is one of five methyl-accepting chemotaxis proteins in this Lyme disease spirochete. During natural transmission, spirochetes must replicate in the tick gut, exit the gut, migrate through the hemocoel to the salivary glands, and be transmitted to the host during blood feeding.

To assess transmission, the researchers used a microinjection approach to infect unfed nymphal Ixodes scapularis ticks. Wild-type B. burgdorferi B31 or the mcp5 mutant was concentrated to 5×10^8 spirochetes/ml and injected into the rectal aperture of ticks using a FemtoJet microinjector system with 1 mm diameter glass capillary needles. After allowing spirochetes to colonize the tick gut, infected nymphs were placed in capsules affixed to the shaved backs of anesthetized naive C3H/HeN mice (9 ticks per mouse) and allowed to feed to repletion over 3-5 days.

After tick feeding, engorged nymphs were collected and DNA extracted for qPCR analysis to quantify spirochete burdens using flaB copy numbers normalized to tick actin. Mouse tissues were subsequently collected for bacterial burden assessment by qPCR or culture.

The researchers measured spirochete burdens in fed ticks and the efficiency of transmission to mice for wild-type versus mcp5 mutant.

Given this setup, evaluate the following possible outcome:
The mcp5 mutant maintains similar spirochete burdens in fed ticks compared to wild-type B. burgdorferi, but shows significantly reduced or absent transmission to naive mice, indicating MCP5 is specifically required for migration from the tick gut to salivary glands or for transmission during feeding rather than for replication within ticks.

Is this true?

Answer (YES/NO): YES